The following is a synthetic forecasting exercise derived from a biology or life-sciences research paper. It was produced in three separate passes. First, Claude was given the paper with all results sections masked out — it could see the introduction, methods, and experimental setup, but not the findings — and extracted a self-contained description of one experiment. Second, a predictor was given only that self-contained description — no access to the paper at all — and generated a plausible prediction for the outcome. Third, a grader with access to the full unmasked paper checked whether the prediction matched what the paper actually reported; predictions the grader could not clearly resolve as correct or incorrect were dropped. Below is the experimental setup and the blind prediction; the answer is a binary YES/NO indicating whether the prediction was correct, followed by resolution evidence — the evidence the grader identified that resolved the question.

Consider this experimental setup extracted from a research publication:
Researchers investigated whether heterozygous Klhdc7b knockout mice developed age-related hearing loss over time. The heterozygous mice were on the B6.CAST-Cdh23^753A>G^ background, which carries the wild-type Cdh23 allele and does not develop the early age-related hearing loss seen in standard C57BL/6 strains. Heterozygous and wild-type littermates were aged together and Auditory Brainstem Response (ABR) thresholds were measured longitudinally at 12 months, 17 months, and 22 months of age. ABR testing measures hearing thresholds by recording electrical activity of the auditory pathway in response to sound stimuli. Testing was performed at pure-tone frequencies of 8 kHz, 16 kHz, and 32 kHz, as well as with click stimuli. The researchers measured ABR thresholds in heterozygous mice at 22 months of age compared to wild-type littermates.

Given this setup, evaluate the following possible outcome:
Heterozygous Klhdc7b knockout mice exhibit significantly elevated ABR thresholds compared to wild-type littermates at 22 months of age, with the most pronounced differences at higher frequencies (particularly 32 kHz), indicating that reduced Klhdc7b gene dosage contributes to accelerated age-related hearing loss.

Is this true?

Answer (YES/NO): NO